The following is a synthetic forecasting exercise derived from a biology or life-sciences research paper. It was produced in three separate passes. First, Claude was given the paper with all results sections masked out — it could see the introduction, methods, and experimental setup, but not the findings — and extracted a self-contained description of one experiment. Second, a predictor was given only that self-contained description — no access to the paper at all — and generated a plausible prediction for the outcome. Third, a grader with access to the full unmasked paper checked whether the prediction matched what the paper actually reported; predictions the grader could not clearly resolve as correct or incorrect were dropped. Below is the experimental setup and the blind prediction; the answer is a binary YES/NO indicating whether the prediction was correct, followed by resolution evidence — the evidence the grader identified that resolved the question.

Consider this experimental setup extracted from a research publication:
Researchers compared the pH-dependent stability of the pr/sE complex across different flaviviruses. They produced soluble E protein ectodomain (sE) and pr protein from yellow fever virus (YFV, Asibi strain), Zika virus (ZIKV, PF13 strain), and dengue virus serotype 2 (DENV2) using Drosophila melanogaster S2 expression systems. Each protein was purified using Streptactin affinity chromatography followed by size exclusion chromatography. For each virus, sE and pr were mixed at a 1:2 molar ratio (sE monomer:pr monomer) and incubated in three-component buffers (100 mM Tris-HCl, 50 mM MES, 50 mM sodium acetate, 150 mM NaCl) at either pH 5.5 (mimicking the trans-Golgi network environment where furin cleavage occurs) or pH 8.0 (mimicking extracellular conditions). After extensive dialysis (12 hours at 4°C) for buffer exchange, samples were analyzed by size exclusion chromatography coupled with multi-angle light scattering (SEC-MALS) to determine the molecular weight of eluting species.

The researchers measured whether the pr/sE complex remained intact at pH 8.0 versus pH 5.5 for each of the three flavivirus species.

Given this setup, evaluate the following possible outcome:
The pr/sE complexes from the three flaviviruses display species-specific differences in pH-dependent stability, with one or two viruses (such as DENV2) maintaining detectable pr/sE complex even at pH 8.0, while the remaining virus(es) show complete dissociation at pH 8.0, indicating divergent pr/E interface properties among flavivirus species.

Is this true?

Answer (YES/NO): NO